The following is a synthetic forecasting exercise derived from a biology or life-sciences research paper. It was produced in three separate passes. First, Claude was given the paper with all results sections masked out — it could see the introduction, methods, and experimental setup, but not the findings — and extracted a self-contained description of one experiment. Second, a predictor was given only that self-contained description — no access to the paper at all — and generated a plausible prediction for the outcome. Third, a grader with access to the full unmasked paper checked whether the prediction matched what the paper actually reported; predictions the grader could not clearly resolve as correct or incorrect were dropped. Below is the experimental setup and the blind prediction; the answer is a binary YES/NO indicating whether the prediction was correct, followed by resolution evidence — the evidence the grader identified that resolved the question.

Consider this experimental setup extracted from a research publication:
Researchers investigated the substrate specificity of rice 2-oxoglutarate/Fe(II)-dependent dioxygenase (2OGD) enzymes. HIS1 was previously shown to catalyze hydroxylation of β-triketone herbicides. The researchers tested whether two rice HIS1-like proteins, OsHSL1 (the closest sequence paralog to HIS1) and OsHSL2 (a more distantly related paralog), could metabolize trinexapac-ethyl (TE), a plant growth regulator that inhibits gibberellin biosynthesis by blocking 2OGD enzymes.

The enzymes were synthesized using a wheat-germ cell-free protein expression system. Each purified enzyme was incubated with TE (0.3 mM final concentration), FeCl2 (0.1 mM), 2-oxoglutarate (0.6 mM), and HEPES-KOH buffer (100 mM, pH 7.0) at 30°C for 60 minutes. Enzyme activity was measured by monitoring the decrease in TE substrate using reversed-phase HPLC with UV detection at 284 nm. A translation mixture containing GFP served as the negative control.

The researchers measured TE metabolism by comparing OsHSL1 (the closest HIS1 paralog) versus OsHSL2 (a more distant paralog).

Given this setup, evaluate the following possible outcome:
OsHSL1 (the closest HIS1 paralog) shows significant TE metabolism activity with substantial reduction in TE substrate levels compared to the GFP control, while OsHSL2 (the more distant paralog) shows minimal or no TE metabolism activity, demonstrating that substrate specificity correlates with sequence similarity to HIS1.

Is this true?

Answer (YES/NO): NO